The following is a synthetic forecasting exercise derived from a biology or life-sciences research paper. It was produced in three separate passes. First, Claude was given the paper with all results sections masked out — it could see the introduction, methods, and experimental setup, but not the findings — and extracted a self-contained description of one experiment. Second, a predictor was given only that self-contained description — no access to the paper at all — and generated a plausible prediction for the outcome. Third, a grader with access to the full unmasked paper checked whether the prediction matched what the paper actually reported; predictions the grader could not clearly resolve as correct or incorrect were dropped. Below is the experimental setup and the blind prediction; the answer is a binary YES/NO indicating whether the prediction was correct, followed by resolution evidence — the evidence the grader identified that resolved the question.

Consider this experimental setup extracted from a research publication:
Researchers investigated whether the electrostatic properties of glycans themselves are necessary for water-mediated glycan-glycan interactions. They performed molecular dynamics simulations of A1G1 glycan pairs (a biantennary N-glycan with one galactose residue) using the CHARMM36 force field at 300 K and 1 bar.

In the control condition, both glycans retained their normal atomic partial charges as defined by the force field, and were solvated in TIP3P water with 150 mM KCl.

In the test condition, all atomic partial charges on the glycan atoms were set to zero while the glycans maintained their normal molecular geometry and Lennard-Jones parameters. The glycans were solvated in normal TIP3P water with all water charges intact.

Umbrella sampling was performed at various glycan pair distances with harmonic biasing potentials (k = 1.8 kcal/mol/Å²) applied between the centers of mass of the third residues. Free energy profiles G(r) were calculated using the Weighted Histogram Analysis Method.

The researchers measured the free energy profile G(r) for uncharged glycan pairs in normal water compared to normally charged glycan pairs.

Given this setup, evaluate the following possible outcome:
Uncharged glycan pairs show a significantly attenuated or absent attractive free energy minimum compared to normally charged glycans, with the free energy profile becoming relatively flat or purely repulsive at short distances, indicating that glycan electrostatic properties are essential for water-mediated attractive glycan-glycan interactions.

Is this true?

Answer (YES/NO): NO